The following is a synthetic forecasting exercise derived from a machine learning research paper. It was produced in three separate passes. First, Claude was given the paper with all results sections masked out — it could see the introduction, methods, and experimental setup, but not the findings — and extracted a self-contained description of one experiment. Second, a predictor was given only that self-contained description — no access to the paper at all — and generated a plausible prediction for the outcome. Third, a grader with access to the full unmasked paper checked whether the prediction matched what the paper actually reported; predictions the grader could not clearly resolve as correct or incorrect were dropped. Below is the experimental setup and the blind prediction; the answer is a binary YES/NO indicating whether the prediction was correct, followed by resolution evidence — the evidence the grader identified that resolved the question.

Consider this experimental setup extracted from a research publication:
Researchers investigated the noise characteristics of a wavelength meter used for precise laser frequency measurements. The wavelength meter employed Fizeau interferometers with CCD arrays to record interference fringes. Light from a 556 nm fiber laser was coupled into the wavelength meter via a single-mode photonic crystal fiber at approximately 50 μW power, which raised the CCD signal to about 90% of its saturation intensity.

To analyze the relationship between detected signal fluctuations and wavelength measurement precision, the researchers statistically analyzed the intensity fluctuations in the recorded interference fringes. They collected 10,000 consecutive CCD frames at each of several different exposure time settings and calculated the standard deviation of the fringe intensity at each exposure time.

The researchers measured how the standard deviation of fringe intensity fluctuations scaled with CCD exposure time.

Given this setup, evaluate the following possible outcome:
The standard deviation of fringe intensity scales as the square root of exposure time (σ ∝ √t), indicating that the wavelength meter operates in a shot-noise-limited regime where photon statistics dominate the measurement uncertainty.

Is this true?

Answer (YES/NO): YES